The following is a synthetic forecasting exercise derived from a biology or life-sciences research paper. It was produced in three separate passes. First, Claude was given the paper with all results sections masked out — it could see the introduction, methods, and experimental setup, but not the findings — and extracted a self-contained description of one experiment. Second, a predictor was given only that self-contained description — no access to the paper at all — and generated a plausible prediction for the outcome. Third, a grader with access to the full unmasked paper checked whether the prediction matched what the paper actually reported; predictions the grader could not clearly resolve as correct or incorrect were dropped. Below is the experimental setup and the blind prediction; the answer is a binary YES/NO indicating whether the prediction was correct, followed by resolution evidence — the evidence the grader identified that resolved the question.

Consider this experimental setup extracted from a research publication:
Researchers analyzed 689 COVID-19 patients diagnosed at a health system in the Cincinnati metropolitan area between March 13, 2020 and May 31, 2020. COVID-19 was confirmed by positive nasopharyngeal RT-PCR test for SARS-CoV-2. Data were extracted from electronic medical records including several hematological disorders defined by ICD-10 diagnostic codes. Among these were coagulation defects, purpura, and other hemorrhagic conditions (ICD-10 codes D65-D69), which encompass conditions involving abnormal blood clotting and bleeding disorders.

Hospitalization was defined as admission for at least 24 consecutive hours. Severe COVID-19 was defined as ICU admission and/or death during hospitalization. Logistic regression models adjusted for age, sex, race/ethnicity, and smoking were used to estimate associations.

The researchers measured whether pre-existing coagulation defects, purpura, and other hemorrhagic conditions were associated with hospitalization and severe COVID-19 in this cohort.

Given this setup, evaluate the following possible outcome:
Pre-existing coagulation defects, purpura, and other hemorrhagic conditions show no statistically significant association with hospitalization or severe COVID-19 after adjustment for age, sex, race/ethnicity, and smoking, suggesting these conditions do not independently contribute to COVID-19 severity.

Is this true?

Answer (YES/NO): NO